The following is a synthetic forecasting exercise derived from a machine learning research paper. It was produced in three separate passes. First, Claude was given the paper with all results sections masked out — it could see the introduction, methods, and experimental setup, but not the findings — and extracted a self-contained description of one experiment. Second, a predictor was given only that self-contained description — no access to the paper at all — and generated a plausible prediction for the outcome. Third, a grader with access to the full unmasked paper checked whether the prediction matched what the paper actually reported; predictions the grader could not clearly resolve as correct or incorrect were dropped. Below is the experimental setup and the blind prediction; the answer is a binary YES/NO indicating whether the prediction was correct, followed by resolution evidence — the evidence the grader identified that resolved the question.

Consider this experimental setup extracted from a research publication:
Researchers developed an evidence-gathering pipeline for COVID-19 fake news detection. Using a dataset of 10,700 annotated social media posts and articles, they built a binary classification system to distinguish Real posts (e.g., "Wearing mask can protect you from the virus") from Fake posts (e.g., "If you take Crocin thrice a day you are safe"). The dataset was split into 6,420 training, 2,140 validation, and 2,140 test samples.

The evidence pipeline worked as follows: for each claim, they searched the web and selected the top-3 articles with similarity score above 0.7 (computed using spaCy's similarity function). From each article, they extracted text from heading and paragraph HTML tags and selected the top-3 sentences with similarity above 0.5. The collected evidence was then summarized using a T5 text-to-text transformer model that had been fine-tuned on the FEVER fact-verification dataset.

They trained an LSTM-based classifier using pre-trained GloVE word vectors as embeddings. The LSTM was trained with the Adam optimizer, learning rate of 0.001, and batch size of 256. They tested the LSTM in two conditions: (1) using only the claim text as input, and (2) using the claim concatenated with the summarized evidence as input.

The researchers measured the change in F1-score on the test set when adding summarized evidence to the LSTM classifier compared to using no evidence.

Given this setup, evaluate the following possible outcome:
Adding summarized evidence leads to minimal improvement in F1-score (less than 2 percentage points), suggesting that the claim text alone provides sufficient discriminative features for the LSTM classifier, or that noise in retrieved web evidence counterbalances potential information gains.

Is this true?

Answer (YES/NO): YES